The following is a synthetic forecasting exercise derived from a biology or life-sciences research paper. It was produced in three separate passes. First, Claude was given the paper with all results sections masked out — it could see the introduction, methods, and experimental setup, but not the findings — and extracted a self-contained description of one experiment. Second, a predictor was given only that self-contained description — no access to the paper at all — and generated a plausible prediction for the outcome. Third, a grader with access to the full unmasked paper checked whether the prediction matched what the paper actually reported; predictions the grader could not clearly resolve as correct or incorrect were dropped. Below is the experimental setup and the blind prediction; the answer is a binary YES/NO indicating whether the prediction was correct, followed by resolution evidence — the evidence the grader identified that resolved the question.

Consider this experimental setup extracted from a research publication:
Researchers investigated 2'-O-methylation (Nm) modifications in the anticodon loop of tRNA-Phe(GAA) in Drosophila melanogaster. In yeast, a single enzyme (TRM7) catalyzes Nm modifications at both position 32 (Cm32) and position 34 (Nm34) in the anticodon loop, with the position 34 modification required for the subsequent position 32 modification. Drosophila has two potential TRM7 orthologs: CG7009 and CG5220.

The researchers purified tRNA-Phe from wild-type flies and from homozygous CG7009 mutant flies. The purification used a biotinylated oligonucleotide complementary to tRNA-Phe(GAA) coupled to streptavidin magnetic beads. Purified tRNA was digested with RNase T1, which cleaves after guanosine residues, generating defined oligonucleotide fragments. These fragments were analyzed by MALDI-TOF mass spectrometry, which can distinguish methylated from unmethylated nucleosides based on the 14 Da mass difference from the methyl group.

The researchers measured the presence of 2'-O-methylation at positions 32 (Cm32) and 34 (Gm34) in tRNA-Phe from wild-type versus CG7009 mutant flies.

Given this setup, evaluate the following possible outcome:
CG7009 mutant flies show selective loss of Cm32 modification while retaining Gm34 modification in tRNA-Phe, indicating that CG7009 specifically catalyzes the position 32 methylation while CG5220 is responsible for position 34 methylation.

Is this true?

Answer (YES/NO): NO